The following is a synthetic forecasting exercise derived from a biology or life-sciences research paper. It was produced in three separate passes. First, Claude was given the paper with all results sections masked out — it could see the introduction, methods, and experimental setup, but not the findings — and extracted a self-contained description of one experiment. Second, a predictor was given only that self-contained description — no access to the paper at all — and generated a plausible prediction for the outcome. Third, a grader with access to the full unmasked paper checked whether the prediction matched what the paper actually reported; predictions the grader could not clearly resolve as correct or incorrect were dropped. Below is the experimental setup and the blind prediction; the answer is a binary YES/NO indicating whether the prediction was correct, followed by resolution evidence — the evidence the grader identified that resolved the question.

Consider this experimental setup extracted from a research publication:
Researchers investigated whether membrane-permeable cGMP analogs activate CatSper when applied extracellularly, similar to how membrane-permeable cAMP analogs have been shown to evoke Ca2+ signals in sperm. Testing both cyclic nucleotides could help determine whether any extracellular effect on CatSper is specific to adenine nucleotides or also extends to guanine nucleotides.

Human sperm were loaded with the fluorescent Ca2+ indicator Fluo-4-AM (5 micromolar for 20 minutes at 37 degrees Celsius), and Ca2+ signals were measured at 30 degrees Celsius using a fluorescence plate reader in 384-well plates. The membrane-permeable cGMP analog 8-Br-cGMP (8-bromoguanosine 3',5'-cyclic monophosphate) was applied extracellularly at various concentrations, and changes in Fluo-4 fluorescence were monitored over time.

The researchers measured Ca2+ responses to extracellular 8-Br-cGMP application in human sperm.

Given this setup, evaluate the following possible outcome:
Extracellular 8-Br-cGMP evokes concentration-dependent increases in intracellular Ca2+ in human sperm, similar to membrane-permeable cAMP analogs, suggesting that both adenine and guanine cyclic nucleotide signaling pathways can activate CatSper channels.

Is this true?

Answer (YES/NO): YES